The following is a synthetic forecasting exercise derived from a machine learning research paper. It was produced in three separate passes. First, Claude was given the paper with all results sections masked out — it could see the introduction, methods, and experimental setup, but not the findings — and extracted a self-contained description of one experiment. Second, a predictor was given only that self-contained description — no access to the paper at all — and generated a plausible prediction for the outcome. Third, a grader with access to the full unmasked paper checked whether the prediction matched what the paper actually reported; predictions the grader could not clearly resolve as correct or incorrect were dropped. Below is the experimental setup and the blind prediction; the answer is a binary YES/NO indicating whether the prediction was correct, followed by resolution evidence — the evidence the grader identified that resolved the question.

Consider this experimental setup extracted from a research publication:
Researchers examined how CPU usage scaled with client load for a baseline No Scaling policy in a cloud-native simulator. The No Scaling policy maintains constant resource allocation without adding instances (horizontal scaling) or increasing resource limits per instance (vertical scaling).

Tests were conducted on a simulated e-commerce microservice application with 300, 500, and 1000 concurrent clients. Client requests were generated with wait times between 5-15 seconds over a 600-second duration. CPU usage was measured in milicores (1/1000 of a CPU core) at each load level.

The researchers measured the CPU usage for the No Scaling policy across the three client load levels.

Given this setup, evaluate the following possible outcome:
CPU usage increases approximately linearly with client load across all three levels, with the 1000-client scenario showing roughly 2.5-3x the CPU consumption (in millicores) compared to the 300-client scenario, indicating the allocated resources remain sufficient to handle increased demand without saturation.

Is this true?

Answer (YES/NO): NO